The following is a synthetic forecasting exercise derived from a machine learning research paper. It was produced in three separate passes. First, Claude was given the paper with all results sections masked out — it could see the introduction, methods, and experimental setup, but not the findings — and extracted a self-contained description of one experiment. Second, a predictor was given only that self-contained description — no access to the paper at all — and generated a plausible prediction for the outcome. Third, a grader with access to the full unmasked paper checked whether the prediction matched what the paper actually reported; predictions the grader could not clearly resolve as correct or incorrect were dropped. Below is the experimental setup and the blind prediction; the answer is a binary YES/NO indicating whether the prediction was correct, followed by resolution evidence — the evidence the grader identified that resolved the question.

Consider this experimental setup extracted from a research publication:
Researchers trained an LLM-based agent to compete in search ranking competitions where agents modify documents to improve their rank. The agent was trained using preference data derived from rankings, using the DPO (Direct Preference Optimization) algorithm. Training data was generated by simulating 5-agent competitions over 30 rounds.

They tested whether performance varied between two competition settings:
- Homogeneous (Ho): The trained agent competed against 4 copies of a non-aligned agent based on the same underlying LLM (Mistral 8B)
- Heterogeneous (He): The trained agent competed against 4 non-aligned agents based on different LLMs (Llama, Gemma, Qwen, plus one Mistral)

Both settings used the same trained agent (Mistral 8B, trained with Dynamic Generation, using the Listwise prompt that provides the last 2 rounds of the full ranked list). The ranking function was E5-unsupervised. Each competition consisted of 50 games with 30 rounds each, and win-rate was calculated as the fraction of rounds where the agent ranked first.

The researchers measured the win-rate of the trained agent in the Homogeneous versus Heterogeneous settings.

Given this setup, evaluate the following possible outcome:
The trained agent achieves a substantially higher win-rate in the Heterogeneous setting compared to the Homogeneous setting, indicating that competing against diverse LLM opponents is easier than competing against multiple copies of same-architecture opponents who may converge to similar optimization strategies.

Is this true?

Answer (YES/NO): NO